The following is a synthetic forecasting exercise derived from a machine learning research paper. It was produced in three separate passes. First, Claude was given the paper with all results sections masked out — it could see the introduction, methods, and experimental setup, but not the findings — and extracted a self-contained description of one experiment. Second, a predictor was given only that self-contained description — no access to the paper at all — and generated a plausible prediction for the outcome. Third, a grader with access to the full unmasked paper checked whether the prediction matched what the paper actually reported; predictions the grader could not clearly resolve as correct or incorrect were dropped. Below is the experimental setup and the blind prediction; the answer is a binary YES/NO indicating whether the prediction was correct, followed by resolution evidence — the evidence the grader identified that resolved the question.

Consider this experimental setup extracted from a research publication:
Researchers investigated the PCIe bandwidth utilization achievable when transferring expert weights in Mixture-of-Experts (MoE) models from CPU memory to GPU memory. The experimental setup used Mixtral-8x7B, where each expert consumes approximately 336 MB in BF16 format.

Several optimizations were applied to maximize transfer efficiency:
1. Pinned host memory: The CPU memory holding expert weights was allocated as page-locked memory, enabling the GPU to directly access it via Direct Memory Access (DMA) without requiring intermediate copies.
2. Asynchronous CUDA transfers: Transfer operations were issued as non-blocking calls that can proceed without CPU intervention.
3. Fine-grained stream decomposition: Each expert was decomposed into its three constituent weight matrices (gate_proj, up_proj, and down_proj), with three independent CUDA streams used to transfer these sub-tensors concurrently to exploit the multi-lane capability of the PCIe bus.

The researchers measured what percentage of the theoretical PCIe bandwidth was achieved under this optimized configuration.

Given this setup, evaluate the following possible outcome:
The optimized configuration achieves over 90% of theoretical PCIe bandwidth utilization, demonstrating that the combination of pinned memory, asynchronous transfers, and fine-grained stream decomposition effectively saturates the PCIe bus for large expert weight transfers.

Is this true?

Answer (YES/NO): NO